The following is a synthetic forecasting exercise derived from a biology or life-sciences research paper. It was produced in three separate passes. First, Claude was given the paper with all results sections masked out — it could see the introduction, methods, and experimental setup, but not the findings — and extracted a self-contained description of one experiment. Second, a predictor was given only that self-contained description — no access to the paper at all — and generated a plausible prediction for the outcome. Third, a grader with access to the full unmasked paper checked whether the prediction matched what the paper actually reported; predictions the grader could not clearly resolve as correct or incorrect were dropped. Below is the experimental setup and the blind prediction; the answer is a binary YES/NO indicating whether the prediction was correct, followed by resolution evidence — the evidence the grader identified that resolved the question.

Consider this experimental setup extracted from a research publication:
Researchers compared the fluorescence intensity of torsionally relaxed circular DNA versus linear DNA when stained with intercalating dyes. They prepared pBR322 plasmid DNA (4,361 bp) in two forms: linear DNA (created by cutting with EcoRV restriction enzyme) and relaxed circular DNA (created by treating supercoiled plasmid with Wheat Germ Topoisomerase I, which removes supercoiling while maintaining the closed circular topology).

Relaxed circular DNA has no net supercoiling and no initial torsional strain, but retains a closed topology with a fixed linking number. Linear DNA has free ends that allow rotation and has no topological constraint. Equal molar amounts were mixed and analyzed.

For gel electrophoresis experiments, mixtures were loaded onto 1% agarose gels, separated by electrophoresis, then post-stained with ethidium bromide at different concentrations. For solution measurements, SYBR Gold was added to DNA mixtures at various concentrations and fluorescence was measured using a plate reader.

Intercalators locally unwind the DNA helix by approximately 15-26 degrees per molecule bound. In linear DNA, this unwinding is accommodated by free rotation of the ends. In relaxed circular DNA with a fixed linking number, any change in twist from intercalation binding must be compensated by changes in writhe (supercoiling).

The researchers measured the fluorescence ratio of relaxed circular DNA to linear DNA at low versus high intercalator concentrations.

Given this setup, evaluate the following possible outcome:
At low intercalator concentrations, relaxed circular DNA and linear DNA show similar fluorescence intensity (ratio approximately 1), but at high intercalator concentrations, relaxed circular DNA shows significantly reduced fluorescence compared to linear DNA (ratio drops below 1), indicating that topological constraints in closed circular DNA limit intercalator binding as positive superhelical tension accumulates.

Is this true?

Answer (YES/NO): NO